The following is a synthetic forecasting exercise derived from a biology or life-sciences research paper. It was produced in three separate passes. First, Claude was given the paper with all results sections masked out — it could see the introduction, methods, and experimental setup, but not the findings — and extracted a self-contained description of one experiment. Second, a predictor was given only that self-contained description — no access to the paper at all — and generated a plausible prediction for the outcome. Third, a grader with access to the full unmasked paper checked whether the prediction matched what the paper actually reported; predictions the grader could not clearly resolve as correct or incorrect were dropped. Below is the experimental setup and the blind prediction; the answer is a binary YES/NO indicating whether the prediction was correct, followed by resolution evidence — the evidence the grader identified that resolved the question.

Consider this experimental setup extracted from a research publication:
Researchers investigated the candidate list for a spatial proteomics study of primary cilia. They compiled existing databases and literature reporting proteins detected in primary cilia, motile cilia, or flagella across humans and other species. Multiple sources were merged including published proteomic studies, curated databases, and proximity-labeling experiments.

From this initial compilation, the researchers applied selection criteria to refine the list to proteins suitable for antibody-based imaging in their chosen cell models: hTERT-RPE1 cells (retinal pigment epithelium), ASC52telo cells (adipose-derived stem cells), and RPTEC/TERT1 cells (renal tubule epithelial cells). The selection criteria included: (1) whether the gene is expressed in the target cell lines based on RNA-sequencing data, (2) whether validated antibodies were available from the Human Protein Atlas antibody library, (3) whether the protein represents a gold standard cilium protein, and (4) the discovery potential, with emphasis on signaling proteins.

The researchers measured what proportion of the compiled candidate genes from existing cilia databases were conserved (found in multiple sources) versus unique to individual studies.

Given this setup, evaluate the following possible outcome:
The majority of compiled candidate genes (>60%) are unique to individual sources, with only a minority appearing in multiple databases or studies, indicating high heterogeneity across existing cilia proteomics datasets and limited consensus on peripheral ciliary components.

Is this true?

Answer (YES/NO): NO